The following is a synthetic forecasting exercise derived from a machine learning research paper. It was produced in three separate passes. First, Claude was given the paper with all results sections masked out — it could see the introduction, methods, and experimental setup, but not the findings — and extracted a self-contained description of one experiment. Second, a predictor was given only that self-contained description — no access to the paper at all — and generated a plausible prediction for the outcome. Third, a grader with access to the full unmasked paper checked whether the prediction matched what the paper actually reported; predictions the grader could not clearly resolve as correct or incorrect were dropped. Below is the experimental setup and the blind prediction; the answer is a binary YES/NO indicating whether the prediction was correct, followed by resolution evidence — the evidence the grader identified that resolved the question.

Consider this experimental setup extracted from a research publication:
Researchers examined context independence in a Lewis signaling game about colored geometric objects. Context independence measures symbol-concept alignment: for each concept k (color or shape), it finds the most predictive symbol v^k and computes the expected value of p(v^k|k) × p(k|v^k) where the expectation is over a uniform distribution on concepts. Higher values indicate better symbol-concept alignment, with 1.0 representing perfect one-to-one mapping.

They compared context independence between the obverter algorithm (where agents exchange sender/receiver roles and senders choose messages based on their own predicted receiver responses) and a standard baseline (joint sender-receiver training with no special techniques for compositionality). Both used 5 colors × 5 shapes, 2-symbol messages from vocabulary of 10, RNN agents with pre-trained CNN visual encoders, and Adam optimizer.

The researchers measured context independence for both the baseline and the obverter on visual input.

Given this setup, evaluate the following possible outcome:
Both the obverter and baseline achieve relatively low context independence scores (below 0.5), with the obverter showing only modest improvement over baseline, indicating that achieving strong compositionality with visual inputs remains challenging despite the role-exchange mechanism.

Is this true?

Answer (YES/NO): YES